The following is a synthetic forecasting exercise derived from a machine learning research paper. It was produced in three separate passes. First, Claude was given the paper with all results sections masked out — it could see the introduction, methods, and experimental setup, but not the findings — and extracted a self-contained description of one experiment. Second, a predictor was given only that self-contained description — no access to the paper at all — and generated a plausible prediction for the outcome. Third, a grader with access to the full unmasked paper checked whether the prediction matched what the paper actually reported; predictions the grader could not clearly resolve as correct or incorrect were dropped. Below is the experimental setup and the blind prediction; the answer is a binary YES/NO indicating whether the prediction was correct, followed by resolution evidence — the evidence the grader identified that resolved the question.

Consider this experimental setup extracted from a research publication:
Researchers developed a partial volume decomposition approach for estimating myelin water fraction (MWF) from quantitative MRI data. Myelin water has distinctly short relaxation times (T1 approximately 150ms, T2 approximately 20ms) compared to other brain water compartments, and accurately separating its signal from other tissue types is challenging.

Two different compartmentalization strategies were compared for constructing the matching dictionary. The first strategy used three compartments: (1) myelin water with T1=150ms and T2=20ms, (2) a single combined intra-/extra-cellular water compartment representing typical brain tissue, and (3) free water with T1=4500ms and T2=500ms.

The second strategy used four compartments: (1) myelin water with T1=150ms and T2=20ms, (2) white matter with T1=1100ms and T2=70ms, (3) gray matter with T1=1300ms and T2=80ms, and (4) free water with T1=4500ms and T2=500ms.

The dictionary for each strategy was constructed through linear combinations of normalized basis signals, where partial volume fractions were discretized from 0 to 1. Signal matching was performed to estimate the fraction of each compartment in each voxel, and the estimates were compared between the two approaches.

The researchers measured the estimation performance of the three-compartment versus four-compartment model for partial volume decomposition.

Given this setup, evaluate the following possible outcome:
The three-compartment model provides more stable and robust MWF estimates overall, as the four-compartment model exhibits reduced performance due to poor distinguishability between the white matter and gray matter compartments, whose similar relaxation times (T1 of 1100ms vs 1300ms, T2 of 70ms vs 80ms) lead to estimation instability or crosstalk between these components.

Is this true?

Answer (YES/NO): NO